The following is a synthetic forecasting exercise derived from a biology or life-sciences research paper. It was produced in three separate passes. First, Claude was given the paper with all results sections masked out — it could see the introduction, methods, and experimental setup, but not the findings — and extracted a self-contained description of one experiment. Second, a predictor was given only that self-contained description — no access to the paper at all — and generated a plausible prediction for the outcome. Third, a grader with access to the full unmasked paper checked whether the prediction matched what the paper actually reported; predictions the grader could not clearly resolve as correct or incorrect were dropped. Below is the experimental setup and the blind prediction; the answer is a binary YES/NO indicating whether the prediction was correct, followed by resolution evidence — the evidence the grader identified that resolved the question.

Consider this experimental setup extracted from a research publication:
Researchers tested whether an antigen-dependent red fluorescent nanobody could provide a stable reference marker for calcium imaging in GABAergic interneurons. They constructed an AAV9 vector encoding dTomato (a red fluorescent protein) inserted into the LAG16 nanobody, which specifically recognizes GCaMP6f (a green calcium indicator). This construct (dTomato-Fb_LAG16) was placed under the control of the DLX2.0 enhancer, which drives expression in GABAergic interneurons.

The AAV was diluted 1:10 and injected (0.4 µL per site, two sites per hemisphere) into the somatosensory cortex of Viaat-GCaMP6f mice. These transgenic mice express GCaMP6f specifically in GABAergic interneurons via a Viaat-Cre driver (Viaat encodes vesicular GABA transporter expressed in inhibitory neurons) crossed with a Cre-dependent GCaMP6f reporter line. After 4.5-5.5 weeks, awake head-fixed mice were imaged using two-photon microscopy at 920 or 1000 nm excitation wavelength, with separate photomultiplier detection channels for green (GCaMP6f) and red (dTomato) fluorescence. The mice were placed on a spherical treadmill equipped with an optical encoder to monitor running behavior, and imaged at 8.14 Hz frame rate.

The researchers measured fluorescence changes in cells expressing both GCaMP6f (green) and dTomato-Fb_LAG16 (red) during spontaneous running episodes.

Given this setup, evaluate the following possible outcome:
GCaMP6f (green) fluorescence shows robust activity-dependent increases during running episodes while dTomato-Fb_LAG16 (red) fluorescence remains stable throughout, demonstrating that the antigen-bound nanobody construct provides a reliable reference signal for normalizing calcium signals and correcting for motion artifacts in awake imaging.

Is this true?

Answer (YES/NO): YES